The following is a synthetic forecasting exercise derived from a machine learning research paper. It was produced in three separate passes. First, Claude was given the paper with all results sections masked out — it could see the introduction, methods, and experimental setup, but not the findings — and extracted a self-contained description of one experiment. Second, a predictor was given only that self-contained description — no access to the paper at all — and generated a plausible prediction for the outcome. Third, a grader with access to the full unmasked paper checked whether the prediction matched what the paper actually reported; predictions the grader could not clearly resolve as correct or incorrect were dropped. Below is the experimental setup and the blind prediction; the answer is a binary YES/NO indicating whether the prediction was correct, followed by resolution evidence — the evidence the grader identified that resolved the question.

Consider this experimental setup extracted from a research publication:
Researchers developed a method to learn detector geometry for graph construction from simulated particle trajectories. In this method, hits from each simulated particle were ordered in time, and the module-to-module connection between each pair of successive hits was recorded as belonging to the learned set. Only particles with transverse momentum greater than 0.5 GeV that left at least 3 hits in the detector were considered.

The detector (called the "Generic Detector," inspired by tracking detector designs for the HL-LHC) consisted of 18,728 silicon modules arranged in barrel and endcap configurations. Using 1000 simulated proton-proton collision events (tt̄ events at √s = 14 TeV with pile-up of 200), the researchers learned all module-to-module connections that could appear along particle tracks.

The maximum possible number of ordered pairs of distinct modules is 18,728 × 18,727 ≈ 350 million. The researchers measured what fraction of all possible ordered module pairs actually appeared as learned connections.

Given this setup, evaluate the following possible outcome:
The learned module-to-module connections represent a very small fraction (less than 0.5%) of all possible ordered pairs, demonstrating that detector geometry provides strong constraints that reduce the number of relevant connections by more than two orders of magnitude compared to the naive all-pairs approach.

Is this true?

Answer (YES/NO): YES